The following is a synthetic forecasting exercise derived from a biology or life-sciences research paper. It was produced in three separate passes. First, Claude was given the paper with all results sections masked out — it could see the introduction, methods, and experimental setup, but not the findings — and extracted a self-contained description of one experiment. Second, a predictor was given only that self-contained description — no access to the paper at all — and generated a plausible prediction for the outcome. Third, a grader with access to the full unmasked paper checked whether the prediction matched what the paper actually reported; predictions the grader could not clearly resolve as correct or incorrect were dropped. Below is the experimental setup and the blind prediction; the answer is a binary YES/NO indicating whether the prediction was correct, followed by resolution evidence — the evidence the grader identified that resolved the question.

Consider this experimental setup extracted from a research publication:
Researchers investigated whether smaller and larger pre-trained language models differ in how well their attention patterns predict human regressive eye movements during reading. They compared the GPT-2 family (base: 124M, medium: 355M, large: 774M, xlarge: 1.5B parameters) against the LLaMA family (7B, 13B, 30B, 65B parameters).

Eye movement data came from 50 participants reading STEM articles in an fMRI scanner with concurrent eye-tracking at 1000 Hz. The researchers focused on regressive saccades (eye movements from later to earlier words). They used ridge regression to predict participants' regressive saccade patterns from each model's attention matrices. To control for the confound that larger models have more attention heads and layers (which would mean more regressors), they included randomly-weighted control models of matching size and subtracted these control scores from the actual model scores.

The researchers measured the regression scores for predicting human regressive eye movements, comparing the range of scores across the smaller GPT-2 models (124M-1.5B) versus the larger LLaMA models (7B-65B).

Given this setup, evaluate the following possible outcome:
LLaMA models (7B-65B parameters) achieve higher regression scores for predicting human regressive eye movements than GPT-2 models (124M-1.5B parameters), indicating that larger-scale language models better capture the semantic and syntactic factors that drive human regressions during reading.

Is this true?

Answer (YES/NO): YES